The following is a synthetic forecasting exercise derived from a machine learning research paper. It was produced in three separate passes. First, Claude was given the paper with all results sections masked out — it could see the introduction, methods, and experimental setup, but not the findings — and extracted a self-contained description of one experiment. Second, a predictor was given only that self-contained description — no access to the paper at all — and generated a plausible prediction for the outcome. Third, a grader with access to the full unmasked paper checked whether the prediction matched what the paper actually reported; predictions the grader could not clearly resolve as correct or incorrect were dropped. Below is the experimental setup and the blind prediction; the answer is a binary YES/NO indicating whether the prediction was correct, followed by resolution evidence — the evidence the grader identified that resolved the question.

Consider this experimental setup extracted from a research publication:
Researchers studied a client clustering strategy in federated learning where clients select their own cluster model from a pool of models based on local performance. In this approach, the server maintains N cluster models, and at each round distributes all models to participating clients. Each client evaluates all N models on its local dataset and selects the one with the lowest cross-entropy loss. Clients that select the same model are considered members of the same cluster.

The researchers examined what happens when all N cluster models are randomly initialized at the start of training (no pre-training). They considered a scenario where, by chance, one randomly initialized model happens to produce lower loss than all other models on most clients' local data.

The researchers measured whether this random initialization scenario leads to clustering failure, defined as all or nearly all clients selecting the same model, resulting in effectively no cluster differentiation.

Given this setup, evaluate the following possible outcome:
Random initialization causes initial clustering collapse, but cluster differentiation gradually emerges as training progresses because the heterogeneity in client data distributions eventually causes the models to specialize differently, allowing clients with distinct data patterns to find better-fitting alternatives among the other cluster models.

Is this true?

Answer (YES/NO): NO